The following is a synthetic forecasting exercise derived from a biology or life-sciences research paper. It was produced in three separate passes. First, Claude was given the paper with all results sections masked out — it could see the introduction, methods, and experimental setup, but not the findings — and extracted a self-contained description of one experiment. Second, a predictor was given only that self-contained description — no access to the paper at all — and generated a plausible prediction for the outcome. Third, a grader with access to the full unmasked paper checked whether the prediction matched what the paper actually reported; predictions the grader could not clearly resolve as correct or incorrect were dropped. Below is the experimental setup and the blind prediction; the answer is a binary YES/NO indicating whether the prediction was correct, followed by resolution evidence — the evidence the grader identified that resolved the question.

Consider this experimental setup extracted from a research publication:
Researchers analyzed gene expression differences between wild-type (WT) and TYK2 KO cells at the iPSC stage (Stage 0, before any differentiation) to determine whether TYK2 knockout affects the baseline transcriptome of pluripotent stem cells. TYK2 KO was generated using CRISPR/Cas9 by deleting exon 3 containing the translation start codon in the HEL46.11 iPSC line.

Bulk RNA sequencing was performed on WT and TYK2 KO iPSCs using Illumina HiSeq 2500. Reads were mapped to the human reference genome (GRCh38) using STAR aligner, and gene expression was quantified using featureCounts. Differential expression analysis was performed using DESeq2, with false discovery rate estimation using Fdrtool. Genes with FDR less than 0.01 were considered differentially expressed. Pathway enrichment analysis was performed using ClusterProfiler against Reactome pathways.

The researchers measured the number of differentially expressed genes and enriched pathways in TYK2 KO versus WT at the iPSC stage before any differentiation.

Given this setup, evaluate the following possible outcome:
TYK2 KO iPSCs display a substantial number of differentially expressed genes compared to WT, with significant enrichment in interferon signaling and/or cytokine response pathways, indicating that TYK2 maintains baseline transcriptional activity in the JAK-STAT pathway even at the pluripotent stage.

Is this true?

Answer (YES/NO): NO